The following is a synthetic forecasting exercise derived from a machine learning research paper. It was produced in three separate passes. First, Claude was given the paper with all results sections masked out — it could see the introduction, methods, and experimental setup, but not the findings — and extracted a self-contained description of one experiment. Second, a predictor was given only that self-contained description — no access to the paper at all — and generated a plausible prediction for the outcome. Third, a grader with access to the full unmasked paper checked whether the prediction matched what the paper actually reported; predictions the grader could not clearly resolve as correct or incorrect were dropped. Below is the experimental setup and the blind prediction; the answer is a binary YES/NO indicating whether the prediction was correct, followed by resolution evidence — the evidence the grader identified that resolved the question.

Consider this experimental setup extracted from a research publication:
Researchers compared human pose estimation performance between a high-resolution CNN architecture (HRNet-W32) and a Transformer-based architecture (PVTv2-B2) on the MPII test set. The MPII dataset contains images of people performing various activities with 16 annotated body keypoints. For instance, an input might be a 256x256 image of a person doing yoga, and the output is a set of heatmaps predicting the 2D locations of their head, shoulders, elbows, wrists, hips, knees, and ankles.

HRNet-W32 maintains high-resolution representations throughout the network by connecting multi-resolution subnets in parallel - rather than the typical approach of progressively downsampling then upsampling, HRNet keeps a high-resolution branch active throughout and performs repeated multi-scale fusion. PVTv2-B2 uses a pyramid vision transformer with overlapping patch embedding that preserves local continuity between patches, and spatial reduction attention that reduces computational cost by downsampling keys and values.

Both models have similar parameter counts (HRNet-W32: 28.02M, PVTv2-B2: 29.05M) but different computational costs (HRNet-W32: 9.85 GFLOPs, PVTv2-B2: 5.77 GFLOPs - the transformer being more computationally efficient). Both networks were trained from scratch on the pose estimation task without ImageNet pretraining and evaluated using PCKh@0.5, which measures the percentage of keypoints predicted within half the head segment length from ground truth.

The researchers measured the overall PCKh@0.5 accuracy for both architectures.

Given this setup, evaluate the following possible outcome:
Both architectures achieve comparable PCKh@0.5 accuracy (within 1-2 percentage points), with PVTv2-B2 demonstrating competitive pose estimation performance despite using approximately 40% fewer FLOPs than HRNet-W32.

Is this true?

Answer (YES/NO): YES